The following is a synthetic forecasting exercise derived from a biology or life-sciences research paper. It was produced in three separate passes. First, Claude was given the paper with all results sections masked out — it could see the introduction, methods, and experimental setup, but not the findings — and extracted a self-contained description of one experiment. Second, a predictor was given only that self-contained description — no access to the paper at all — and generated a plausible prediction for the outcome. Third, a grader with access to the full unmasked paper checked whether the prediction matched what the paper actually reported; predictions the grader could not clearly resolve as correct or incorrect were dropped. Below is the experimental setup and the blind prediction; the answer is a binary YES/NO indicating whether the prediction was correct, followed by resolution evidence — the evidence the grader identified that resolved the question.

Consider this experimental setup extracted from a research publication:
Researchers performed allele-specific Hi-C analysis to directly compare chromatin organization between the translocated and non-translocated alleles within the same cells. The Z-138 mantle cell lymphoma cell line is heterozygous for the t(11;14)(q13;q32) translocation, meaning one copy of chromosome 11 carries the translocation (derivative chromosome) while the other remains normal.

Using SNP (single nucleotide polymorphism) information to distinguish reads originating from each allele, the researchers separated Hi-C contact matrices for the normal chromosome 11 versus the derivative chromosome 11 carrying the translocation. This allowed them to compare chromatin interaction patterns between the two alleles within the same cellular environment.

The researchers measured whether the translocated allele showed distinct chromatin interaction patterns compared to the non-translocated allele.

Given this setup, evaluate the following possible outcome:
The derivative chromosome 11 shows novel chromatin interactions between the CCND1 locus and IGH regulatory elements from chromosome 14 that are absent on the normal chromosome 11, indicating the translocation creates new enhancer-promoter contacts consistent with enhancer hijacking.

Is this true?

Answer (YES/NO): YES